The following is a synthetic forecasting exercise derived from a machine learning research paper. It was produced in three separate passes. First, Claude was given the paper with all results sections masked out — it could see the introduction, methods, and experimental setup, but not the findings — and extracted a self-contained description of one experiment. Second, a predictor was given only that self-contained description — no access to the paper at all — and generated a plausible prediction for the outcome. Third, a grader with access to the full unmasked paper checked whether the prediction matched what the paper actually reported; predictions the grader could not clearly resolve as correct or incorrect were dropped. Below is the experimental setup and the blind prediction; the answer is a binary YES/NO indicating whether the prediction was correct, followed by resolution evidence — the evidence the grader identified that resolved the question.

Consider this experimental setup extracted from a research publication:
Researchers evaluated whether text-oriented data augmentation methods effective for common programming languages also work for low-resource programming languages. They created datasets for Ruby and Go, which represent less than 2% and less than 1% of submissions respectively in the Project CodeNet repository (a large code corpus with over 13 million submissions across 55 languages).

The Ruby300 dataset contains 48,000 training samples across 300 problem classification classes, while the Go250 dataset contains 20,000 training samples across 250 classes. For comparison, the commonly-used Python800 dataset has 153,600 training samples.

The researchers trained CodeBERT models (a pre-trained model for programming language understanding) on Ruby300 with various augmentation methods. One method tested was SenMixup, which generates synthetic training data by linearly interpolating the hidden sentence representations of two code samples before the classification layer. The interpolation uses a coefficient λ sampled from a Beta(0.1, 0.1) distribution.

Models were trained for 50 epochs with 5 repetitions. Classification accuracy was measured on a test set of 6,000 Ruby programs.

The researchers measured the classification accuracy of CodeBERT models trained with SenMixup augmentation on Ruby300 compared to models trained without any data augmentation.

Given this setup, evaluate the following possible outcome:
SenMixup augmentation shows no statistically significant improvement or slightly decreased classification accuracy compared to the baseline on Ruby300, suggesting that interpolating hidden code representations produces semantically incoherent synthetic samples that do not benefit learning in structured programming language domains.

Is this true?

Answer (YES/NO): NO